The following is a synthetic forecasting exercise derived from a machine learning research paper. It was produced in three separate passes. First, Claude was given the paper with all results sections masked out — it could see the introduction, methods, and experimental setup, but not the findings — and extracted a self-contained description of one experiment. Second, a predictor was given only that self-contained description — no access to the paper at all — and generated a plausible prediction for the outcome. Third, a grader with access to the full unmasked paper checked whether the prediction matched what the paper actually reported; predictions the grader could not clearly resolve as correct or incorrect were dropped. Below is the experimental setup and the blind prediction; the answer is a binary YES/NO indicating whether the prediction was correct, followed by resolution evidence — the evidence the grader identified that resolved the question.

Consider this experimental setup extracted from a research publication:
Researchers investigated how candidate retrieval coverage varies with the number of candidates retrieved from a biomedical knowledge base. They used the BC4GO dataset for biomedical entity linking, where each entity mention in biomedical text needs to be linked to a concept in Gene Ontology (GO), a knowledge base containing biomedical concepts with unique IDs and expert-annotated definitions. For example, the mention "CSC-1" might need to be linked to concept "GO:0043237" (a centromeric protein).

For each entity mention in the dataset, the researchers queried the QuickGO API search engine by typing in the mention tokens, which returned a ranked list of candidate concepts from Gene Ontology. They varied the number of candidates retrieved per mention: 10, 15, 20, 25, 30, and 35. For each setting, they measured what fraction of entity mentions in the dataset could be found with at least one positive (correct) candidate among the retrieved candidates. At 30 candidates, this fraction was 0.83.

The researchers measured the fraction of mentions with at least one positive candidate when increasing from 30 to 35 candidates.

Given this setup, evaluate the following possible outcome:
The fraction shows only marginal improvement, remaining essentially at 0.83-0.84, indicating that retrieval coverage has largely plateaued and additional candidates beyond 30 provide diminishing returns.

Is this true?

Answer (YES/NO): YES